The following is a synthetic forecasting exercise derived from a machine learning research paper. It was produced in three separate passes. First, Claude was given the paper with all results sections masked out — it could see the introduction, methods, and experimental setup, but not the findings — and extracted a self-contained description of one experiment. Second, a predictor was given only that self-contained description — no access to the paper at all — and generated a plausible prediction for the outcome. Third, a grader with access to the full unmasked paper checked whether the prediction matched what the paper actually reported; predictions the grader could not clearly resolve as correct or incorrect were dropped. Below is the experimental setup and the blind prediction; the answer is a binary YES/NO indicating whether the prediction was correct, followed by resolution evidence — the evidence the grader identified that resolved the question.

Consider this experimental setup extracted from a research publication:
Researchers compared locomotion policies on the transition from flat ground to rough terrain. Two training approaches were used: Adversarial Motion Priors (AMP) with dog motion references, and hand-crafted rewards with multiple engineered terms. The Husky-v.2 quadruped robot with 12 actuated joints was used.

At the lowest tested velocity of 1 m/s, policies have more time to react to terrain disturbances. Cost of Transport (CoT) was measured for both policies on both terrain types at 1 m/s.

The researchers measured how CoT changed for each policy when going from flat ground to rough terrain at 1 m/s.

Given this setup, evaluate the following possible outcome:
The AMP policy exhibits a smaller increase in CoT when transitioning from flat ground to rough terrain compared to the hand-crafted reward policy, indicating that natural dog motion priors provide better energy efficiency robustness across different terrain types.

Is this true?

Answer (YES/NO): NO